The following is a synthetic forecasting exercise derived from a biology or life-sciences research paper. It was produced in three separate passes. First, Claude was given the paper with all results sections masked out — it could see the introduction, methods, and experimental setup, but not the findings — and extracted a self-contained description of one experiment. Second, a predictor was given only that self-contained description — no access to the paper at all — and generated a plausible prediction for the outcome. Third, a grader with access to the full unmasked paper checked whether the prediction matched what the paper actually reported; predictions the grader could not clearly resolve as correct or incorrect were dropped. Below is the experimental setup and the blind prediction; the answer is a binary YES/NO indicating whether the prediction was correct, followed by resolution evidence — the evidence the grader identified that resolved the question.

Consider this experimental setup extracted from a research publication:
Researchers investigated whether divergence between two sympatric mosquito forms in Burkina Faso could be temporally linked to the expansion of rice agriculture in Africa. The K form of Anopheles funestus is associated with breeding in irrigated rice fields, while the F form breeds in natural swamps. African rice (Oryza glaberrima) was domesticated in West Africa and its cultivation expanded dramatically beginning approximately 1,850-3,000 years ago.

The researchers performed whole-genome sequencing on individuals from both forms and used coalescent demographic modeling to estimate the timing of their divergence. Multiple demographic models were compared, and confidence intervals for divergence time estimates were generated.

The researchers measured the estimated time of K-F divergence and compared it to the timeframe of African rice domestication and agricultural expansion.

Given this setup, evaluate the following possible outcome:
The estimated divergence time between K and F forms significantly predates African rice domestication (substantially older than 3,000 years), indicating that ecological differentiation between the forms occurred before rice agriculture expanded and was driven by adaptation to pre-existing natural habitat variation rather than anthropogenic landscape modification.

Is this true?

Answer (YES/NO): NO